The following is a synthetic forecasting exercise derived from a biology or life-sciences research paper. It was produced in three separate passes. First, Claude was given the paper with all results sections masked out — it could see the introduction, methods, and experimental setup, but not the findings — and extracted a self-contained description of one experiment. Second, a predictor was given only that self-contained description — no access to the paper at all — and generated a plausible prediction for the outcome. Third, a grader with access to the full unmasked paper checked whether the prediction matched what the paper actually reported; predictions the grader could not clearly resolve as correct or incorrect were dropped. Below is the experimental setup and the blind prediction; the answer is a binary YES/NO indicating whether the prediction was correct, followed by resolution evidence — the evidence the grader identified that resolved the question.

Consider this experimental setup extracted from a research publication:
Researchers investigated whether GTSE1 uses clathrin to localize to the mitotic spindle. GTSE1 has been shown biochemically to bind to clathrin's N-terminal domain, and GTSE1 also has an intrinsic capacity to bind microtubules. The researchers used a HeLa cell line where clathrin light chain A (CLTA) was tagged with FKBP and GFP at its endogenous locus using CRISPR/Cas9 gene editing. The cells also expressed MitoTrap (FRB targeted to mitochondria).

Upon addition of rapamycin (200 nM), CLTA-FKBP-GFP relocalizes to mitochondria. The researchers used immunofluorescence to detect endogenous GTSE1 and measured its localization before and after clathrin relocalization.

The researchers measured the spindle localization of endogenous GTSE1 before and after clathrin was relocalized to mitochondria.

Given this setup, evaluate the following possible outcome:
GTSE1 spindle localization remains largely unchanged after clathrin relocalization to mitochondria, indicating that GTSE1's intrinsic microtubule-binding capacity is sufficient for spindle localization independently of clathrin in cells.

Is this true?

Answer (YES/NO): NO